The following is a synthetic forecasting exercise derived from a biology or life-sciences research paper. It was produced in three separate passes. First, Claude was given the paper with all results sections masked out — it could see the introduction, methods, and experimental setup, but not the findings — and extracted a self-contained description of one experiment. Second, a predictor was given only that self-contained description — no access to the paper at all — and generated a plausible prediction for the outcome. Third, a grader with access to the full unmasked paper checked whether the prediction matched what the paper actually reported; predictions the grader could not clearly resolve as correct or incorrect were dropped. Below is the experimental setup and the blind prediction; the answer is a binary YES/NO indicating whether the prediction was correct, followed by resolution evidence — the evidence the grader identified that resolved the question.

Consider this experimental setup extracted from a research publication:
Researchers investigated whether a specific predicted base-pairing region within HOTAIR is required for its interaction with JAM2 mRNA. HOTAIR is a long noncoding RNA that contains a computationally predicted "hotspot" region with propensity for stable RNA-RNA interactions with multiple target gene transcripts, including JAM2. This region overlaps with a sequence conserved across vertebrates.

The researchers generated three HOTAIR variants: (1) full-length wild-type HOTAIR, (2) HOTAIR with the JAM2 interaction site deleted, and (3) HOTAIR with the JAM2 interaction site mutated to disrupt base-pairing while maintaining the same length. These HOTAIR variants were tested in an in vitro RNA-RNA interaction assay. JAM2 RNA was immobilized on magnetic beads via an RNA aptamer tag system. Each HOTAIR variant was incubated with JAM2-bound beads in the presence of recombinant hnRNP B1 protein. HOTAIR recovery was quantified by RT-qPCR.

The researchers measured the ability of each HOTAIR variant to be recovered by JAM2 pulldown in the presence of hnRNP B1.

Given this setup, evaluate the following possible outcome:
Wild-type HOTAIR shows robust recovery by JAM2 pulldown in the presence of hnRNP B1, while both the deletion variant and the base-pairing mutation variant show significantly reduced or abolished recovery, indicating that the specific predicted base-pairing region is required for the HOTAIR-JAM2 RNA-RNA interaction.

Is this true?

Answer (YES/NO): NO